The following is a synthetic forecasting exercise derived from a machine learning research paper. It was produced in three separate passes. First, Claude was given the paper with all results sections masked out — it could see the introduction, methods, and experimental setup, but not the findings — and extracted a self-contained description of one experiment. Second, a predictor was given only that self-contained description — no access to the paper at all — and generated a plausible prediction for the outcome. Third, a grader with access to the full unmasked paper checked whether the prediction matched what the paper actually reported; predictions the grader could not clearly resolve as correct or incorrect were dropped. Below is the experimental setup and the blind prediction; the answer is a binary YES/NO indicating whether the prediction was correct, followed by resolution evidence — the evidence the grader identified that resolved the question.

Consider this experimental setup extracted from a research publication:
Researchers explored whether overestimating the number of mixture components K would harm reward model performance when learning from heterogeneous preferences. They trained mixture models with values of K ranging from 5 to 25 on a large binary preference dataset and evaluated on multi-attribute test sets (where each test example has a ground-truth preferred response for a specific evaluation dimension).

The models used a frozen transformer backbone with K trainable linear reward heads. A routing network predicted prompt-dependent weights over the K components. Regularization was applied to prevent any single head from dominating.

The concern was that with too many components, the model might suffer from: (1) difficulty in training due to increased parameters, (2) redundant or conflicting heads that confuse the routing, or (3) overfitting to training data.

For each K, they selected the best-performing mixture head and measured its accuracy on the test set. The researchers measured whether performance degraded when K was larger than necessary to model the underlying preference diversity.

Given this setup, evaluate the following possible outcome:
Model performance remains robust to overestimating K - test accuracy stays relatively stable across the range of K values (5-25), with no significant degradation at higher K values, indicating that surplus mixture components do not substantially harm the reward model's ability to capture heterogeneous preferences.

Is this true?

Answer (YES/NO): YES